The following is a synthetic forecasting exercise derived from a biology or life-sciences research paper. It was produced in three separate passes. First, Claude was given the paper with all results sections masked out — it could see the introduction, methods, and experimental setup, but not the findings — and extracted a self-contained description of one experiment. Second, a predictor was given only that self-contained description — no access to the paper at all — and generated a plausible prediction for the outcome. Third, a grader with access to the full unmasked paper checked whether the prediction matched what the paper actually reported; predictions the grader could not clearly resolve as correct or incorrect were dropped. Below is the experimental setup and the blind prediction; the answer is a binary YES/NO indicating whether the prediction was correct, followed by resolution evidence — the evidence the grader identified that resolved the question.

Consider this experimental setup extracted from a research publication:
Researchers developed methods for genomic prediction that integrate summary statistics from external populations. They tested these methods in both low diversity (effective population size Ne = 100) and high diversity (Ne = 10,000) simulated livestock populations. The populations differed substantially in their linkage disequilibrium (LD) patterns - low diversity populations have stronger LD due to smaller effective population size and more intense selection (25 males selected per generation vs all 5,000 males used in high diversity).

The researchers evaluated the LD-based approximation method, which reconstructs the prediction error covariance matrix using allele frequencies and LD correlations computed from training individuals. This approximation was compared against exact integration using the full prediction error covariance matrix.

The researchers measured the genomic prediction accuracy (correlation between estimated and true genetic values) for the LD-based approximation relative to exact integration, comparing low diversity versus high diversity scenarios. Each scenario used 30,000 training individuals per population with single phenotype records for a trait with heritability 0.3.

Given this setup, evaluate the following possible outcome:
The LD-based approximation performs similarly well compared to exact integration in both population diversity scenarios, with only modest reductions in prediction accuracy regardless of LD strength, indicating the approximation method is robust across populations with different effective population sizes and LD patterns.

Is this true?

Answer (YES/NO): YES